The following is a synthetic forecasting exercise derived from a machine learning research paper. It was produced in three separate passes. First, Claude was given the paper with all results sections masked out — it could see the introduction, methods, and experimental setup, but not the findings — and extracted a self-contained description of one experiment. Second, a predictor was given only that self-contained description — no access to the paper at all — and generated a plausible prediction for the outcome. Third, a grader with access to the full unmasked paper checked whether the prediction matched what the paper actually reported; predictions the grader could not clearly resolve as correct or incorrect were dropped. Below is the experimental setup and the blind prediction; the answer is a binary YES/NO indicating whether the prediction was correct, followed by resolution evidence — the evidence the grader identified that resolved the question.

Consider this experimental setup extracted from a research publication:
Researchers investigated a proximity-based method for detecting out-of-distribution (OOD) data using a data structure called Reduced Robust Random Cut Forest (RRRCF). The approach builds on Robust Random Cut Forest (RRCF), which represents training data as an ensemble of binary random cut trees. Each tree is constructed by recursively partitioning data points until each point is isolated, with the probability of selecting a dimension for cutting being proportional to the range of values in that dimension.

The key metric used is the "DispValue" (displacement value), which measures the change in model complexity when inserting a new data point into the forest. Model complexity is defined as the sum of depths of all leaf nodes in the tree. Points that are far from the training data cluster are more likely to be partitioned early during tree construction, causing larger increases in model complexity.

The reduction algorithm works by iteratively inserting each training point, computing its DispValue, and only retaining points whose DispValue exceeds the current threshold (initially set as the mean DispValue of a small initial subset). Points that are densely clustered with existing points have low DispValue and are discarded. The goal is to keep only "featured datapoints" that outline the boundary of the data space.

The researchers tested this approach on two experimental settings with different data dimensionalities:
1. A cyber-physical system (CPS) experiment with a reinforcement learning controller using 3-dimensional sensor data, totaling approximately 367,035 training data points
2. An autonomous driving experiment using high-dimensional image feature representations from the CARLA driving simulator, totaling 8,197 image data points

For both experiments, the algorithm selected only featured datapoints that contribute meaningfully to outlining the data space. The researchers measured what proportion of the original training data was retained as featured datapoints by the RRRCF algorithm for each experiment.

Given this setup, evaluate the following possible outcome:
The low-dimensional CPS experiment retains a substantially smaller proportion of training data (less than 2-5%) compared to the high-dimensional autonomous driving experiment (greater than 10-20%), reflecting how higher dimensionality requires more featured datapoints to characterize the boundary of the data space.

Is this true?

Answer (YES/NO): YES